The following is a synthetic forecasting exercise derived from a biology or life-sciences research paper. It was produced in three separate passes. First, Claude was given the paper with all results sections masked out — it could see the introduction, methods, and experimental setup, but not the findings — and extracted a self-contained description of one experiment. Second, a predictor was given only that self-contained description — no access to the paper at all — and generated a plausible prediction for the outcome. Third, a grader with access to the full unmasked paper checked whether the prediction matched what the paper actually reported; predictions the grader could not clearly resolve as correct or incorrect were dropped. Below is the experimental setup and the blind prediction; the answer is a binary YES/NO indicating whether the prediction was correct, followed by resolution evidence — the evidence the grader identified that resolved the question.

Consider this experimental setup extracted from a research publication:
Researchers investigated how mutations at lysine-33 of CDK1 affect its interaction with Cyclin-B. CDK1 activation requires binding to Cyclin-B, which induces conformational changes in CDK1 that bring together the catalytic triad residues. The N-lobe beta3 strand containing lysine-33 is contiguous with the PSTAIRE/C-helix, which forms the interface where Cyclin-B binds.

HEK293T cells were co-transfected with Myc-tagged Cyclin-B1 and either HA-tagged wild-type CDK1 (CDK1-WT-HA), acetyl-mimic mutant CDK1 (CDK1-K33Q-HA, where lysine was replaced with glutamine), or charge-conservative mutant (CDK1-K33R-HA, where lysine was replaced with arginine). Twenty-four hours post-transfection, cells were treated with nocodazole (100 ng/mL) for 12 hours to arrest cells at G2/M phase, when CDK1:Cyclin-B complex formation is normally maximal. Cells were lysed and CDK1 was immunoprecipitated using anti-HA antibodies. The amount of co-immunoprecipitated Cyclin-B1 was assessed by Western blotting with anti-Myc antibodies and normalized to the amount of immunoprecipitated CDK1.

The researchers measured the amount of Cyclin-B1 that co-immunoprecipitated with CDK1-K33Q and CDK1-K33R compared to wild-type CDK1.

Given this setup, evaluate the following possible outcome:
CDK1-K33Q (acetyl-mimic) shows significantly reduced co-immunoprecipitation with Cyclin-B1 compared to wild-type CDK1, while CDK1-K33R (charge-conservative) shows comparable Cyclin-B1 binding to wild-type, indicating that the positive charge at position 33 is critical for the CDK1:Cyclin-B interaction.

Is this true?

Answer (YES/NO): YES